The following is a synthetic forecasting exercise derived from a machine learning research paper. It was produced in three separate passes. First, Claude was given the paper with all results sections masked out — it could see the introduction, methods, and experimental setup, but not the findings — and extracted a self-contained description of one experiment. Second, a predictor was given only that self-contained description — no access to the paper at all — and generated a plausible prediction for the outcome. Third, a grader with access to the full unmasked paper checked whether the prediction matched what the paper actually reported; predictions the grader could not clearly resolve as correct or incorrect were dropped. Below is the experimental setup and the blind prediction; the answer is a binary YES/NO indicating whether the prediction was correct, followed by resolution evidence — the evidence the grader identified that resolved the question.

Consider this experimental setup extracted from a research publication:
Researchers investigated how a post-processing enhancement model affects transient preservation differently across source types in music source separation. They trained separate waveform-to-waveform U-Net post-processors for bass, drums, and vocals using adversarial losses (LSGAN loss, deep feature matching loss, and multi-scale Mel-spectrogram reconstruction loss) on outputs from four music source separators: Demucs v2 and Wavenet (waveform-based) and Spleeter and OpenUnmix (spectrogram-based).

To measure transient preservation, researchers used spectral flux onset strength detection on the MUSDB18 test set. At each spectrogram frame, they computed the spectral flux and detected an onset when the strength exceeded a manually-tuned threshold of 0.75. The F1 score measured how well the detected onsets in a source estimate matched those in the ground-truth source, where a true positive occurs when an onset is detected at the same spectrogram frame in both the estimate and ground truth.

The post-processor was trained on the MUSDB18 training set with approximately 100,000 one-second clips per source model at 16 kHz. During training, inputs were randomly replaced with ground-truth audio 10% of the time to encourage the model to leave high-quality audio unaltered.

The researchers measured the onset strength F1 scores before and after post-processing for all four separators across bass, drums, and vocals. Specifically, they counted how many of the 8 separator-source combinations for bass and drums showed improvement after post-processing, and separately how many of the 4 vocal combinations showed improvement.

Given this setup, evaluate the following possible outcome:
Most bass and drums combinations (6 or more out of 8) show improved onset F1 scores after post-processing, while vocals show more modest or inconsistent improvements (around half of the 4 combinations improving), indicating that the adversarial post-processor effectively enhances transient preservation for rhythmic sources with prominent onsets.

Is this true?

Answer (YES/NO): NO